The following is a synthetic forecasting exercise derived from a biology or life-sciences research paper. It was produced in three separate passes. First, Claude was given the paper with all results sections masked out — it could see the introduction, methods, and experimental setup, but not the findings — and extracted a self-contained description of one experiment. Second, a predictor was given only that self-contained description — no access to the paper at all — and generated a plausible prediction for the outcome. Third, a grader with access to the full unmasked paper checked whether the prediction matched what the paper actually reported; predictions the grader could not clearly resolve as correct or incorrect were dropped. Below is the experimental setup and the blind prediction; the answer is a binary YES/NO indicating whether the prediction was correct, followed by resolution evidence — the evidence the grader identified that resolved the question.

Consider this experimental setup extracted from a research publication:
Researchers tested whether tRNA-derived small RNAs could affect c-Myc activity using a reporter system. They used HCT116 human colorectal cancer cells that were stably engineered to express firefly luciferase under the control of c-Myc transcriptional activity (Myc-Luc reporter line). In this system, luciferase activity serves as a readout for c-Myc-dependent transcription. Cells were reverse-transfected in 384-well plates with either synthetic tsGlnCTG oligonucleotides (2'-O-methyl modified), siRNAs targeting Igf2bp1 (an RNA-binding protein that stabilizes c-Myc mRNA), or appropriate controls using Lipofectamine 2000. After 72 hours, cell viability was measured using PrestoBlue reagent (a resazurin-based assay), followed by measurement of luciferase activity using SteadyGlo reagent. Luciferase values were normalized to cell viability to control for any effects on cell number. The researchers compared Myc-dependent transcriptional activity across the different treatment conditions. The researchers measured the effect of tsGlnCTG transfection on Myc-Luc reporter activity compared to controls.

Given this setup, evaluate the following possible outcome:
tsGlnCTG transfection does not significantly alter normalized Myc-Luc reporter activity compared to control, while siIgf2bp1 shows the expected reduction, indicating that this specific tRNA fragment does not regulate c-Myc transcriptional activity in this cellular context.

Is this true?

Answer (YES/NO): NO